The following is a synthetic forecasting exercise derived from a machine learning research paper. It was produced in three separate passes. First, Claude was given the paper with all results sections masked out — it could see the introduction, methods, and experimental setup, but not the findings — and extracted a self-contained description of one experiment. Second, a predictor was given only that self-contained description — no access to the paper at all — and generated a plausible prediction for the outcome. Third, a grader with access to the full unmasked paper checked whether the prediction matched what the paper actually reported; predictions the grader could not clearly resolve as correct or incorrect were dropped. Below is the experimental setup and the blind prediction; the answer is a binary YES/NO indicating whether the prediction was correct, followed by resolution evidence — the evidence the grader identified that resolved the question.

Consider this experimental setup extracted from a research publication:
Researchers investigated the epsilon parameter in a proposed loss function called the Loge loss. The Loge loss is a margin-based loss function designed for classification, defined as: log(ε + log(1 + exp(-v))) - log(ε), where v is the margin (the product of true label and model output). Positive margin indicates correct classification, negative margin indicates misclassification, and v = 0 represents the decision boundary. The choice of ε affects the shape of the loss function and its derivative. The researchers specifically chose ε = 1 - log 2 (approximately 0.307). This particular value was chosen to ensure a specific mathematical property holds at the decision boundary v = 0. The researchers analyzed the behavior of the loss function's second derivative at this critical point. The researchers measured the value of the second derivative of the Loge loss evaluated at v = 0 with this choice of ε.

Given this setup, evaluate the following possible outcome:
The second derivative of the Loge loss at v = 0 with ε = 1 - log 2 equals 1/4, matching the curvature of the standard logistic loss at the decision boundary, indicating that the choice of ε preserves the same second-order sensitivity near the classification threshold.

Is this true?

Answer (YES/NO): NO